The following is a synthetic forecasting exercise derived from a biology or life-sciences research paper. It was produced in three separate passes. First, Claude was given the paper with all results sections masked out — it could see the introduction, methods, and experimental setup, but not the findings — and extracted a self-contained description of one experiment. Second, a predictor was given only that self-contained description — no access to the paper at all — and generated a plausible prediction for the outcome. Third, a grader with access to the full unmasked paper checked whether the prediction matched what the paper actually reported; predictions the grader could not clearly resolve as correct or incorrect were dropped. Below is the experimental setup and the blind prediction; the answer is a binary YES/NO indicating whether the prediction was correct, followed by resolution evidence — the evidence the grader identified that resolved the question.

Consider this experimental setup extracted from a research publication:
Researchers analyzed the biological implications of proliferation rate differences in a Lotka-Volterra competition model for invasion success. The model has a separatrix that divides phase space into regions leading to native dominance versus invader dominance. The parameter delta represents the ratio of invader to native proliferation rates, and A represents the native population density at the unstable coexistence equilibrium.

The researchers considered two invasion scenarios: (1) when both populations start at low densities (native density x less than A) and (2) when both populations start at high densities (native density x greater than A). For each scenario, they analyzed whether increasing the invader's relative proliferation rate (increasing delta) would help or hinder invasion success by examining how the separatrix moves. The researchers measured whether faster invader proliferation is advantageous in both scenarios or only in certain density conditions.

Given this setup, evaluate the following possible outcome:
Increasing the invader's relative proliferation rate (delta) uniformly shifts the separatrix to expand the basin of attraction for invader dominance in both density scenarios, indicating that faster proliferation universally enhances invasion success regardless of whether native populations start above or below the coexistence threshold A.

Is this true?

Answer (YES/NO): NO